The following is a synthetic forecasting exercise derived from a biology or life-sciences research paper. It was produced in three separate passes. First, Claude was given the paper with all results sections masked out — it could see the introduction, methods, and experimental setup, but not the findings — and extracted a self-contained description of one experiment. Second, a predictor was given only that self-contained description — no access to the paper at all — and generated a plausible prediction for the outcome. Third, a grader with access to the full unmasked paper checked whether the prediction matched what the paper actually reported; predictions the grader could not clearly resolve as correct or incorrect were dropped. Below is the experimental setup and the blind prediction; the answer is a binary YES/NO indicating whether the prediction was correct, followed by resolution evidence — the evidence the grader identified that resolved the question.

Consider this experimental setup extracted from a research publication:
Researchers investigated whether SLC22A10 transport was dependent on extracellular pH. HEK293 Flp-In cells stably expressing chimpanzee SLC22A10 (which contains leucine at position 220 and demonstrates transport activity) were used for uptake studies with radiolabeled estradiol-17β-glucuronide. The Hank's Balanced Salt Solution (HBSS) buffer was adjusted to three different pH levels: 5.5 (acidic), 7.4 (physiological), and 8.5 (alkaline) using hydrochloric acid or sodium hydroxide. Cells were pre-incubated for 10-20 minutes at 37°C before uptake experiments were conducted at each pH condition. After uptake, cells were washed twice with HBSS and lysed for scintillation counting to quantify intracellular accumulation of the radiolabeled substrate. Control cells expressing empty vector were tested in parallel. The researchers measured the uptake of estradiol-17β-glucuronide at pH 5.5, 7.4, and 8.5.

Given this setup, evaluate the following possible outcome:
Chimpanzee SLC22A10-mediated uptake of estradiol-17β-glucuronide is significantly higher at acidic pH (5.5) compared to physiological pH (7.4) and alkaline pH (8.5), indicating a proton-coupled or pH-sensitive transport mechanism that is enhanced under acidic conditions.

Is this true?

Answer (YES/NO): NO